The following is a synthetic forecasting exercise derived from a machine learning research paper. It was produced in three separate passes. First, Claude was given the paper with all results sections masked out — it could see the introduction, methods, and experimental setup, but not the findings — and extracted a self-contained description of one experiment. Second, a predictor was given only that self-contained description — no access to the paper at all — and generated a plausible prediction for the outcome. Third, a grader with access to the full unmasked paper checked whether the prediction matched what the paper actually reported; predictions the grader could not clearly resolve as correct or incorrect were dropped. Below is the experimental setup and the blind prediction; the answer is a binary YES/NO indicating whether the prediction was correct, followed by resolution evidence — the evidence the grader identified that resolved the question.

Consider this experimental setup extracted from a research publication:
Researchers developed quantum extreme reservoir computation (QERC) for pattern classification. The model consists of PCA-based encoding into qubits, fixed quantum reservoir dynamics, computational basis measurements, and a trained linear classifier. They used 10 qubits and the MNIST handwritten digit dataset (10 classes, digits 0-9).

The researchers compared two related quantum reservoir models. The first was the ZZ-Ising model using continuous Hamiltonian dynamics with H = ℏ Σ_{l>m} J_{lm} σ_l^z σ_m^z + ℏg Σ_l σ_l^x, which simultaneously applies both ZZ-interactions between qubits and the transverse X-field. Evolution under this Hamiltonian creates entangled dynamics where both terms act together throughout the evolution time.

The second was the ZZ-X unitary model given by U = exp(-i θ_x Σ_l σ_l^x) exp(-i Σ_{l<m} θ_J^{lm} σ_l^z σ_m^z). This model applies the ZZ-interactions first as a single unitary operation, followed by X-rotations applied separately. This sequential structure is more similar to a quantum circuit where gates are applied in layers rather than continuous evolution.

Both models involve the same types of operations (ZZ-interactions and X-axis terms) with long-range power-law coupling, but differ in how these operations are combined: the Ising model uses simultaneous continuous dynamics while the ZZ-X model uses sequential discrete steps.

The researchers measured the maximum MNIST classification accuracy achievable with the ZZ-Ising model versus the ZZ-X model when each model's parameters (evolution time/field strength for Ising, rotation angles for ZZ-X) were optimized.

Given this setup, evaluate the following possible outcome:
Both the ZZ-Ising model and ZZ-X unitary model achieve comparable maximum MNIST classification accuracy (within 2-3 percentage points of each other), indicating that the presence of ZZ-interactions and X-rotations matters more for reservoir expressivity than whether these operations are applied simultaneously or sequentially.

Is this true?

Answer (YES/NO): YES